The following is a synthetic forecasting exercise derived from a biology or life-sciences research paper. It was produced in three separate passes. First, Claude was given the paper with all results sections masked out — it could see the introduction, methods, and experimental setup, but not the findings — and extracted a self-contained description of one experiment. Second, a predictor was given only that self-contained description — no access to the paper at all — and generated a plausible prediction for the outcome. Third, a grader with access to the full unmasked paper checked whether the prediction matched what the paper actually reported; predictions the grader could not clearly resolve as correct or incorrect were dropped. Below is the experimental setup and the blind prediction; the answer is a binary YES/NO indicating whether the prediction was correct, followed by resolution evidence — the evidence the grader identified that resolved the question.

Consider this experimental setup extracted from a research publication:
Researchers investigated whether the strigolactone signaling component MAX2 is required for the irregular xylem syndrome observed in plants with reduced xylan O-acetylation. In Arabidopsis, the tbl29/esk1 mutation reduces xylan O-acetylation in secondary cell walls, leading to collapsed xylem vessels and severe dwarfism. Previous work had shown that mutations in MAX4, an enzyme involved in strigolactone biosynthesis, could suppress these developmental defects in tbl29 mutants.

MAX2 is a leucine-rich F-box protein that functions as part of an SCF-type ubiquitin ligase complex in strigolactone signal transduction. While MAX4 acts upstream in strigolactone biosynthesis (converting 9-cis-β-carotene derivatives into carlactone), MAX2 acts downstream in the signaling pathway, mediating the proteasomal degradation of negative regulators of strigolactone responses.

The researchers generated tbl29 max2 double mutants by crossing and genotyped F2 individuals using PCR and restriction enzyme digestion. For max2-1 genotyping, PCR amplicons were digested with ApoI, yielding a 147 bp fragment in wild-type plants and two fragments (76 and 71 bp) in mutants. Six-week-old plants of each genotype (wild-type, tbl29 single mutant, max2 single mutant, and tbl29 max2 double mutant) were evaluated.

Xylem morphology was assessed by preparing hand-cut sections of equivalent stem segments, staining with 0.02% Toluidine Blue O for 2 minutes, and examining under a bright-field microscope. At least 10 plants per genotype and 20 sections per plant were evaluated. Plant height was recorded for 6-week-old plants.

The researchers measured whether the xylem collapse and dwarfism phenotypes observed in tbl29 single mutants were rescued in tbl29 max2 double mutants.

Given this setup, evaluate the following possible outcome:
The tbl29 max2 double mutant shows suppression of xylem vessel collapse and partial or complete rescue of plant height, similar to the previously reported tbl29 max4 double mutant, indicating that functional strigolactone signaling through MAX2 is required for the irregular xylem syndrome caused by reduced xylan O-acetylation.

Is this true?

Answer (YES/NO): NO